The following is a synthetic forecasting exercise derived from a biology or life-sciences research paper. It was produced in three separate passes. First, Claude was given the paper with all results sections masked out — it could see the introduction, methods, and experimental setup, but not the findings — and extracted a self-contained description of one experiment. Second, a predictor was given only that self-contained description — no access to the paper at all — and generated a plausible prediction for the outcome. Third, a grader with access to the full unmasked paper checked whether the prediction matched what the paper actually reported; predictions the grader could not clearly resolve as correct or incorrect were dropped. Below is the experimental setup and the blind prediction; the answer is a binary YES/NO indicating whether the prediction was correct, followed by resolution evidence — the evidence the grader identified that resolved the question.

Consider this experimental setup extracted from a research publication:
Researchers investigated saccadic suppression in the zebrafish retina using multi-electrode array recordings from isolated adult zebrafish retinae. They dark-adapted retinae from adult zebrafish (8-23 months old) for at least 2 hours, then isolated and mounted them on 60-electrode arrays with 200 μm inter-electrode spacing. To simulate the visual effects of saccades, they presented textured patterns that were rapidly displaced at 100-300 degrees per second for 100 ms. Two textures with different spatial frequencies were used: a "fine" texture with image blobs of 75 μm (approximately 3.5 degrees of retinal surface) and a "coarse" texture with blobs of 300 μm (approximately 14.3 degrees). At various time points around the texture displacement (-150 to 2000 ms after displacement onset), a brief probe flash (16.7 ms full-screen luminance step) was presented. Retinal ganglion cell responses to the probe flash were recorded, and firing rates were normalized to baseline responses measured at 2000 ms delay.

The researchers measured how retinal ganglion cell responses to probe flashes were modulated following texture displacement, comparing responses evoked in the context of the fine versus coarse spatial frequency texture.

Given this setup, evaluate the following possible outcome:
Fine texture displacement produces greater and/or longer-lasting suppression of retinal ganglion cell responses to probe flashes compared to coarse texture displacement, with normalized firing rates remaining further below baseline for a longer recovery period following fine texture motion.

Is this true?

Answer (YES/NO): NO